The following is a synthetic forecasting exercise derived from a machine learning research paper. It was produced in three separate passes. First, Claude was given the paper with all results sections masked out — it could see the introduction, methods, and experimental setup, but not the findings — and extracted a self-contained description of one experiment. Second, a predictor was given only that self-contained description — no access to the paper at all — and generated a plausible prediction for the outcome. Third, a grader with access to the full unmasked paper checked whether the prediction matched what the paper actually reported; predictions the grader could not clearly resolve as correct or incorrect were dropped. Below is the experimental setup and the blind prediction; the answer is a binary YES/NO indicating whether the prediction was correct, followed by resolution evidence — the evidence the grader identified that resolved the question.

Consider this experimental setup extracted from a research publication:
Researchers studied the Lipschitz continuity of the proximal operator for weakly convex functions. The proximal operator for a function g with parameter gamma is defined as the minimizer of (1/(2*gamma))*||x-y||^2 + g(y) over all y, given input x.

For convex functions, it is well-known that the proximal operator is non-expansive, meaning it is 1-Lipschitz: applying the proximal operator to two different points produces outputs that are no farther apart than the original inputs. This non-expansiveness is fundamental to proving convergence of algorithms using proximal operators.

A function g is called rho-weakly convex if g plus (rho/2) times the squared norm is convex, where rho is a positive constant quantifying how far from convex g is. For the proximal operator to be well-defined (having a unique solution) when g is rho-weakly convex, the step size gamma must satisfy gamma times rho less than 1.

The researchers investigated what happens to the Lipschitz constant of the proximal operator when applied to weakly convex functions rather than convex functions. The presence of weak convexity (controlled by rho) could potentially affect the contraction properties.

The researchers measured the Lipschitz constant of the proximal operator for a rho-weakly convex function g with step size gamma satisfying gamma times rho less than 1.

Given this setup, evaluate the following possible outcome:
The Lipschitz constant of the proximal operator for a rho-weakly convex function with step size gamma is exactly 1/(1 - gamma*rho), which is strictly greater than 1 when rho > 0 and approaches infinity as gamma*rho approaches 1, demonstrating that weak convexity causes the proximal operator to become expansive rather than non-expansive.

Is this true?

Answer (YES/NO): YES